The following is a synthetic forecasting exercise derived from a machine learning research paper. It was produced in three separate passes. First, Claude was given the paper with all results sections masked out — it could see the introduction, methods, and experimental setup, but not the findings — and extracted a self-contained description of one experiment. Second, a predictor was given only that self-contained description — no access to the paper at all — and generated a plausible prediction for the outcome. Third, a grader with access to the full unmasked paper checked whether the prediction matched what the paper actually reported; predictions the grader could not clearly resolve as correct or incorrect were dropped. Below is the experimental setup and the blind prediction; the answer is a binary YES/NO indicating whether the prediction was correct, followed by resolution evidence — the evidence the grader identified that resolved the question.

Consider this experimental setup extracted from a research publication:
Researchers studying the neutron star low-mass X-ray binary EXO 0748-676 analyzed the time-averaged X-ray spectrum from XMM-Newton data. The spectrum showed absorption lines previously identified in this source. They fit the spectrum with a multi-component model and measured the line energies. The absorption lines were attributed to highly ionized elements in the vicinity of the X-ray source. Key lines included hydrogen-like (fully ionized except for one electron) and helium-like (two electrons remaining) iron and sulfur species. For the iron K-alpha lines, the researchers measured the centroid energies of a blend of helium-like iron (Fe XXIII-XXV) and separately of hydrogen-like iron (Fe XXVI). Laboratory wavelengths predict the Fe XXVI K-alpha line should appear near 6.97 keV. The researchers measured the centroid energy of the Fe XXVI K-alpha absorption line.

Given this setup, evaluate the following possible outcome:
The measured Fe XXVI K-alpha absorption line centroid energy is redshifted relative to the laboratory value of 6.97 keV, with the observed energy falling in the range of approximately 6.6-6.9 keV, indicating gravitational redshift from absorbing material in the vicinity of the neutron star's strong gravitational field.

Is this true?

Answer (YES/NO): NO